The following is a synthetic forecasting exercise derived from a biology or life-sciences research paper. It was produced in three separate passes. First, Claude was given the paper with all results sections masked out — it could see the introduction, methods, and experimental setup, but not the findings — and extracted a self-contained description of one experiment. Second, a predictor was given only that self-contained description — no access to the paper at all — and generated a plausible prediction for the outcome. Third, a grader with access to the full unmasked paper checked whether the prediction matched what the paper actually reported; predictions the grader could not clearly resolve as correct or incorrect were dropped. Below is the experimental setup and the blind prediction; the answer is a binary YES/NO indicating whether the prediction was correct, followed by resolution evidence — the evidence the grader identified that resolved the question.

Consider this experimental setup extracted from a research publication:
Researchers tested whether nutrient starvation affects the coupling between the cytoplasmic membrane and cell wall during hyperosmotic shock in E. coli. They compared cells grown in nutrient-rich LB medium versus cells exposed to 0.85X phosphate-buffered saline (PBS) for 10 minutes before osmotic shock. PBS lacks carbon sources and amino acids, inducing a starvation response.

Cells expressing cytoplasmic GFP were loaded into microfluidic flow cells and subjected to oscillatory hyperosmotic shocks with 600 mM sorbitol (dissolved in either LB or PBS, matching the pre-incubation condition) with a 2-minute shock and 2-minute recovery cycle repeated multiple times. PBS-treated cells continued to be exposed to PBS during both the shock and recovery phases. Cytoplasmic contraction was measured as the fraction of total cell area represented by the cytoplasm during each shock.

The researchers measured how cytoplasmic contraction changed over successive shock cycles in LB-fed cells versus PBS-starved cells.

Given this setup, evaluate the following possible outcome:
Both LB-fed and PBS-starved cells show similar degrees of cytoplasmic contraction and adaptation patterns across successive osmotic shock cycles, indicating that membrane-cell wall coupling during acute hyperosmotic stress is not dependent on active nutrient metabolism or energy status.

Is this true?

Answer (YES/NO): NO